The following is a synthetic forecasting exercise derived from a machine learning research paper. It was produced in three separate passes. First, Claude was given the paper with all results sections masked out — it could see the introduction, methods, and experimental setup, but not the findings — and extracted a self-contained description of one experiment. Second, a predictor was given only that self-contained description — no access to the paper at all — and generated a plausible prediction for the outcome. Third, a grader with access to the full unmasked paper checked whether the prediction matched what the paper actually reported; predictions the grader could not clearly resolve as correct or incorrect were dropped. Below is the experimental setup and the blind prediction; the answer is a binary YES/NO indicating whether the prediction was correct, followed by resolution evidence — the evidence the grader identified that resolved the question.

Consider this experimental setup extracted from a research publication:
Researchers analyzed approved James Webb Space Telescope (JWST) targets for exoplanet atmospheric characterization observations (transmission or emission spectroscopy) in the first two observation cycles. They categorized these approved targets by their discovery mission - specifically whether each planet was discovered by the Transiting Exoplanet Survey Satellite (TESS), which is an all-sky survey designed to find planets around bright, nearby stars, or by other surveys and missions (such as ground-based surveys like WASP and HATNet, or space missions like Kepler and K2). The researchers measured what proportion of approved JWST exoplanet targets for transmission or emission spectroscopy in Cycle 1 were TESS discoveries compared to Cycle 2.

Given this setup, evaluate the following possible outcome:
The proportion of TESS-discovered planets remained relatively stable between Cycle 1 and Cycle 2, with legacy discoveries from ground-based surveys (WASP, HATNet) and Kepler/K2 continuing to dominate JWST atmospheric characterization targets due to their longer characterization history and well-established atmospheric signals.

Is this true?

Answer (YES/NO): NO